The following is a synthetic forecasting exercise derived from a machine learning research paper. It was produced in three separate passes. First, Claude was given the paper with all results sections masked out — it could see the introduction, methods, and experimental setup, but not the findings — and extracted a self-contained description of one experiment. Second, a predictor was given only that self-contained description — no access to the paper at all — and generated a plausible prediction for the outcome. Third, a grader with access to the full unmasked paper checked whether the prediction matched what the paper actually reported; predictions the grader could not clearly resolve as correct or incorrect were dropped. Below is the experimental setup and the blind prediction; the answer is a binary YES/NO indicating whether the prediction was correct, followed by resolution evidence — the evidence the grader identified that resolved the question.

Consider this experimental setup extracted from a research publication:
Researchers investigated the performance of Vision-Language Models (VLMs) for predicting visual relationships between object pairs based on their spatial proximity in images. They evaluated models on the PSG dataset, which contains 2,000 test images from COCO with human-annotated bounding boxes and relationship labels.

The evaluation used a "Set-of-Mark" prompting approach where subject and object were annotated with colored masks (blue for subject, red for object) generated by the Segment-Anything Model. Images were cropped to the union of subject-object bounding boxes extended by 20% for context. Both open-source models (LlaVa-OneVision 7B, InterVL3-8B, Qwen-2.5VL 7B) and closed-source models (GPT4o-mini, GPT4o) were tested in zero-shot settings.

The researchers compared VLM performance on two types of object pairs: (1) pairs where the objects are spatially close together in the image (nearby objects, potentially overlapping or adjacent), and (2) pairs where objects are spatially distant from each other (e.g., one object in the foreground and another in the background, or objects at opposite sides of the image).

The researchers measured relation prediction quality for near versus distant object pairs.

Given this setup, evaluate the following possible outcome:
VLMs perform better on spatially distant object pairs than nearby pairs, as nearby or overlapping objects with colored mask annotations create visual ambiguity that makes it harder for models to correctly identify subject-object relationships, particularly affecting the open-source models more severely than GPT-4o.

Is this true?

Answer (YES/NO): NO